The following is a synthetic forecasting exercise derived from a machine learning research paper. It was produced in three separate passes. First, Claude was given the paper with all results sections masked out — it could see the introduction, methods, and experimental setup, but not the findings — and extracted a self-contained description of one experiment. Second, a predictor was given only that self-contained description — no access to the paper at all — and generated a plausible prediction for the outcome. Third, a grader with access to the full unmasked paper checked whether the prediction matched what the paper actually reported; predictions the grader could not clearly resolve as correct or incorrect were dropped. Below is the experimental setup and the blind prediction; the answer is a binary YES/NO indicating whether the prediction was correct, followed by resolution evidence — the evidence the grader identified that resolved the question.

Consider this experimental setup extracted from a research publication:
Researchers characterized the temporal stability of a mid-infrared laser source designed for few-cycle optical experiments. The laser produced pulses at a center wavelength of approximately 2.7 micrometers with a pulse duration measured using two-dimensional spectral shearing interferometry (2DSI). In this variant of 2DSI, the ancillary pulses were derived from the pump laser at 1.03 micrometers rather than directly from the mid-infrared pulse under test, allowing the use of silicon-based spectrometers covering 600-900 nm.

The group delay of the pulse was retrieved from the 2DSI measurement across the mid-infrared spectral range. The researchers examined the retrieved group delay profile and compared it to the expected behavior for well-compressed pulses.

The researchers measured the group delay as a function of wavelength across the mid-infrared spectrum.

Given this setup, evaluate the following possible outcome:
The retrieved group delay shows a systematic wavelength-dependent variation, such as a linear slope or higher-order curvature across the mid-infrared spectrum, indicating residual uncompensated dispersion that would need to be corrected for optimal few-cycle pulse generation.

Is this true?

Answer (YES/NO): NO